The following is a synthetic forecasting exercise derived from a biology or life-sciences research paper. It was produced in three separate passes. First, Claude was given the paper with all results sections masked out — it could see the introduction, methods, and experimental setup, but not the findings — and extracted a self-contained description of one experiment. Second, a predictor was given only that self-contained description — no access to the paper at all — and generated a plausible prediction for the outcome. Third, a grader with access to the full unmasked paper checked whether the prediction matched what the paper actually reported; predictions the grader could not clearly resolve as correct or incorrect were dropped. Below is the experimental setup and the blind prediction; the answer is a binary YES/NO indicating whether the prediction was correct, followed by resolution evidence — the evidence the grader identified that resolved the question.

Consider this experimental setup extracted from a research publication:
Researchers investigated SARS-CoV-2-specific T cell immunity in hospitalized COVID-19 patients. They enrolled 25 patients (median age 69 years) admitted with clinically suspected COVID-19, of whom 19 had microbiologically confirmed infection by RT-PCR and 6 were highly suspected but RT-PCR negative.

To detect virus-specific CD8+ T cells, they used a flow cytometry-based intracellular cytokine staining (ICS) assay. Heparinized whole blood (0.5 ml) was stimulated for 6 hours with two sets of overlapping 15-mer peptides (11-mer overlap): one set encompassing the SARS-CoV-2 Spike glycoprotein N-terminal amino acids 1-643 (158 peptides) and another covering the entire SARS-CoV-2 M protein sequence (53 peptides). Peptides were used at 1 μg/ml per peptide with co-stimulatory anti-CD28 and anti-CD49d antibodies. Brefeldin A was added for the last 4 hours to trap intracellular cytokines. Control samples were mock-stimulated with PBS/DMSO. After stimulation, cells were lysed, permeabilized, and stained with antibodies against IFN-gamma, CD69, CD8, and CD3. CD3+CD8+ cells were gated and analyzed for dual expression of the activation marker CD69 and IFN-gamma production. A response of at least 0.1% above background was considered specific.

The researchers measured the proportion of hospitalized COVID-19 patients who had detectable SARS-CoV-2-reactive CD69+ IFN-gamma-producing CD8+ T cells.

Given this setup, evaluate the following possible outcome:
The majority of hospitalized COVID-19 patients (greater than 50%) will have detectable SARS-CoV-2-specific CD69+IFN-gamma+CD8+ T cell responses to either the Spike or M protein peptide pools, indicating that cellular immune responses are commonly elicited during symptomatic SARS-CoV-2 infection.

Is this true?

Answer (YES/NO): NO